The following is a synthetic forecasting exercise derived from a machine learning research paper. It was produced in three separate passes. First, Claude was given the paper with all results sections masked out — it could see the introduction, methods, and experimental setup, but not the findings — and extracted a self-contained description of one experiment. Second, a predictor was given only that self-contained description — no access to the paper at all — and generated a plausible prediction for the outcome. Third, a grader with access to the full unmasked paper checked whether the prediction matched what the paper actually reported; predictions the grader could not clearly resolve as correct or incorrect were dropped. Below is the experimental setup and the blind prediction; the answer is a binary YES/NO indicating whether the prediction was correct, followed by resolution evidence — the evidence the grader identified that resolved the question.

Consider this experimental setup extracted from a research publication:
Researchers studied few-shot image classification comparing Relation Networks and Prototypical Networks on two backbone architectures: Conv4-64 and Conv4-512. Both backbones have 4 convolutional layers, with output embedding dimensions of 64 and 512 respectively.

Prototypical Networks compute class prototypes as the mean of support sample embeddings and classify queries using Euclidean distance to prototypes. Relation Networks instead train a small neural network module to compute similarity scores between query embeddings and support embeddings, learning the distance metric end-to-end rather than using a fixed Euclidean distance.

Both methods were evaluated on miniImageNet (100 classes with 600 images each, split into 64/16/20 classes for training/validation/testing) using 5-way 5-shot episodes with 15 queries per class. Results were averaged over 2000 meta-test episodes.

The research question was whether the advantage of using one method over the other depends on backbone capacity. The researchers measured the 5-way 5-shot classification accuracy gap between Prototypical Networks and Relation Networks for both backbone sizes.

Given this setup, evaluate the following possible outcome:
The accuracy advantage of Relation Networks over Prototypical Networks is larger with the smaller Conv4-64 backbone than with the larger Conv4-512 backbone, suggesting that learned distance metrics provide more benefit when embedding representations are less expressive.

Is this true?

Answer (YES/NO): NO